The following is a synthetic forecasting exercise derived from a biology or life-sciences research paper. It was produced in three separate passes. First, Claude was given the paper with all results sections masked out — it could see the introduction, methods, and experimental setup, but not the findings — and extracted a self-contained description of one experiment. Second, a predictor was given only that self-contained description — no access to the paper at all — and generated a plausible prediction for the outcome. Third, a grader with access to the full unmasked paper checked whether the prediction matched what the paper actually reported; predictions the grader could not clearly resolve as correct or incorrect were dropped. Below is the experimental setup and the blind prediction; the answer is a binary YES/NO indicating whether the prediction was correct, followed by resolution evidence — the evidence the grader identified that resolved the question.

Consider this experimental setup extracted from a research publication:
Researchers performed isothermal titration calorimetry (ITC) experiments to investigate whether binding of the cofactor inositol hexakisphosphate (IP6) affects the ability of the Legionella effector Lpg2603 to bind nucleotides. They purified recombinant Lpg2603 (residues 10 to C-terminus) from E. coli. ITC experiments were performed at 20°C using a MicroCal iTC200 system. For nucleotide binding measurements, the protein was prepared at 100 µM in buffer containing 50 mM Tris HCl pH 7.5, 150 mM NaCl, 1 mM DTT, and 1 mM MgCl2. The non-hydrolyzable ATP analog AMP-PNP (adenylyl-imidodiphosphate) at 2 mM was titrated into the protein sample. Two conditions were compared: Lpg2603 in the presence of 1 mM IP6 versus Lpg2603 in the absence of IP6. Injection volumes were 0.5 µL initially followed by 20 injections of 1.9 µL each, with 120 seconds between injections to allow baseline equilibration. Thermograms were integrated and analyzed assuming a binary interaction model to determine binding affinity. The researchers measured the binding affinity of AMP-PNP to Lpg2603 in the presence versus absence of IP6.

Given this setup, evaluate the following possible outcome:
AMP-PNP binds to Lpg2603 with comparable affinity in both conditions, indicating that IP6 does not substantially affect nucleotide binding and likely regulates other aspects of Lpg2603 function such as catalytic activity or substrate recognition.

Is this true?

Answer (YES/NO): NO